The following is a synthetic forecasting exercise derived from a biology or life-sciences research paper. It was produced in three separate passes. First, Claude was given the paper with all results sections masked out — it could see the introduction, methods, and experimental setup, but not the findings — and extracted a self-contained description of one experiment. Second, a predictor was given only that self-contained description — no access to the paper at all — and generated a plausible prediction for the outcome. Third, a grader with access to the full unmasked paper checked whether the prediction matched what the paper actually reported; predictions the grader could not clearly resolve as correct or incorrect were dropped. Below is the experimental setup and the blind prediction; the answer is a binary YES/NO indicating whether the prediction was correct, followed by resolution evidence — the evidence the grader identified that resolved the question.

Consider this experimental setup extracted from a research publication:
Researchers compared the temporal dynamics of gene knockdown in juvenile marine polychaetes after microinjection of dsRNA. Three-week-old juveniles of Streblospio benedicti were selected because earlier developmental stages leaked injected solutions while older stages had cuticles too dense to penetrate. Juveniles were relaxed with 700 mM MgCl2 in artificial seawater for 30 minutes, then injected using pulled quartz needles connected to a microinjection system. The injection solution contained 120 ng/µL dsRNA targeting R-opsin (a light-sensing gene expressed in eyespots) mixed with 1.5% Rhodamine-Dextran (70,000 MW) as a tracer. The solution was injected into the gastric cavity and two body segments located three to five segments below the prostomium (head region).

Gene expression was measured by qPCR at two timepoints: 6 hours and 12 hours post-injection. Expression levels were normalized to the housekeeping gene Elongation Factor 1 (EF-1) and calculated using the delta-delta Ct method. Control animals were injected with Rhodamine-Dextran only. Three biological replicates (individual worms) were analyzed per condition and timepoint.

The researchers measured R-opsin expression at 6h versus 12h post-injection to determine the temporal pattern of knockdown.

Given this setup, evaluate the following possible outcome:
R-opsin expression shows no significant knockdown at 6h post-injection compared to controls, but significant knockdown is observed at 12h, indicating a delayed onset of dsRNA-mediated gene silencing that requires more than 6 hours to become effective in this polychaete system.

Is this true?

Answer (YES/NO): NO